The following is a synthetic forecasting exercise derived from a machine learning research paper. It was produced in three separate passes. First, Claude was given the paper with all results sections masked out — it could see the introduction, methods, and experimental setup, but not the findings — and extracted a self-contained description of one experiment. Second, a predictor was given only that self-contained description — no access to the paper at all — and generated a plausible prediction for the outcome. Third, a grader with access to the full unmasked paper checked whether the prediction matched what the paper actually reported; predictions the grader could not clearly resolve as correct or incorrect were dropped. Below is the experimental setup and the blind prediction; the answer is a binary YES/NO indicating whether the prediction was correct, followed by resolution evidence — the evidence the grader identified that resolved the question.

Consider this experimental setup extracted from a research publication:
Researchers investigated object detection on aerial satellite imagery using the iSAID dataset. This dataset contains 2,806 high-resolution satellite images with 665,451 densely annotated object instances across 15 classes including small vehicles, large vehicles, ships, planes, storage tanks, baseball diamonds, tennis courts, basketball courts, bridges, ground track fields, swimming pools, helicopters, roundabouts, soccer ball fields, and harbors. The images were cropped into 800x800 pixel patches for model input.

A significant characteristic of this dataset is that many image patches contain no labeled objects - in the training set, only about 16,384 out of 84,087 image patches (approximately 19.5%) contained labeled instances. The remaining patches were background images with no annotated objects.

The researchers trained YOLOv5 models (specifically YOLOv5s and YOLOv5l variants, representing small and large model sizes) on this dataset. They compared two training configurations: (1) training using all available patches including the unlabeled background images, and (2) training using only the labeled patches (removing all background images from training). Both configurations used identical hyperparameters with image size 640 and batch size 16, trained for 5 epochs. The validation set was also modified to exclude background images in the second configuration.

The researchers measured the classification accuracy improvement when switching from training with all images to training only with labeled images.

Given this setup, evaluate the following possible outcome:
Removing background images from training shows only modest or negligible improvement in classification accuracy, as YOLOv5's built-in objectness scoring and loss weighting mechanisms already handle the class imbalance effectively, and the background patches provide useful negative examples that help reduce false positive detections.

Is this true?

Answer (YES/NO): NO